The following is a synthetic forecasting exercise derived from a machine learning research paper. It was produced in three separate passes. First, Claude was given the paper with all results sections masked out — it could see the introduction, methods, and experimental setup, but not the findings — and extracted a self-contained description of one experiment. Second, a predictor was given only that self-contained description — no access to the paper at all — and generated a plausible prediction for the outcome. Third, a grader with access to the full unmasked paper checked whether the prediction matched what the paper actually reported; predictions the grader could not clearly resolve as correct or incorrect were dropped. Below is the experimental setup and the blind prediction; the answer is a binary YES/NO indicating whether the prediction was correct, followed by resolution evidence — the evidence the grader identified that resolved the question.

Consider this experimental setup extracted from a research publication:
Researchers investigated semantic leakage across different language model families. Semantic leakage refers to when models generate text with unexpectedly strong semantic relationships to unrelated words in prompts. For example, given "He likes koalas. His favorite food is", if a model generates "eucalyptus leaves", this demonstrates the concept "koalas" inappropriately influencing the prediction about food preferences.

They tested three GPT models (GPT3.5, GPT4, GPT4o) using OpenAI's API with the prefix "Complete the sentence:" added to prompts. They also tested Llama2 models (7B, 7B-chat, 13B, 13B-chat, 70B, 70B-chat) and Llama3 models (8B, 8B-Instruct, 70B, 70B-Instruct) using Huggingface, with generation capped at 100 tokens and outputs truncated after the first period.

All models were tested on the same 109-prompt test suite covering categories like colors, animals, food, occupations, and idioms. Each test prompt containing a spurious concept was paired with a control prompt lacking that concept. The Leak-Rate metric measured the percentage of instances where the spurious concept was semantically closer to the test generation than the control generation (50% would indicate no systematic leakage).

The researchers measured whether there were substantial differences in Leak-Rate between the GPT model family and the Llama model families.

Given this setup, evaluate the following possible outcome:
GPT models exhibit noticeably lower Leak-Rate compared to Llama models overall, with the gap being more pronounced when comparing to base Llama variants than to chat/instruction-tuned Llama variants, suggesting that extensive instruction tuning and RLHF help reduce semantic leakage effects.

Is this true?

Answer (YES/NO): NO